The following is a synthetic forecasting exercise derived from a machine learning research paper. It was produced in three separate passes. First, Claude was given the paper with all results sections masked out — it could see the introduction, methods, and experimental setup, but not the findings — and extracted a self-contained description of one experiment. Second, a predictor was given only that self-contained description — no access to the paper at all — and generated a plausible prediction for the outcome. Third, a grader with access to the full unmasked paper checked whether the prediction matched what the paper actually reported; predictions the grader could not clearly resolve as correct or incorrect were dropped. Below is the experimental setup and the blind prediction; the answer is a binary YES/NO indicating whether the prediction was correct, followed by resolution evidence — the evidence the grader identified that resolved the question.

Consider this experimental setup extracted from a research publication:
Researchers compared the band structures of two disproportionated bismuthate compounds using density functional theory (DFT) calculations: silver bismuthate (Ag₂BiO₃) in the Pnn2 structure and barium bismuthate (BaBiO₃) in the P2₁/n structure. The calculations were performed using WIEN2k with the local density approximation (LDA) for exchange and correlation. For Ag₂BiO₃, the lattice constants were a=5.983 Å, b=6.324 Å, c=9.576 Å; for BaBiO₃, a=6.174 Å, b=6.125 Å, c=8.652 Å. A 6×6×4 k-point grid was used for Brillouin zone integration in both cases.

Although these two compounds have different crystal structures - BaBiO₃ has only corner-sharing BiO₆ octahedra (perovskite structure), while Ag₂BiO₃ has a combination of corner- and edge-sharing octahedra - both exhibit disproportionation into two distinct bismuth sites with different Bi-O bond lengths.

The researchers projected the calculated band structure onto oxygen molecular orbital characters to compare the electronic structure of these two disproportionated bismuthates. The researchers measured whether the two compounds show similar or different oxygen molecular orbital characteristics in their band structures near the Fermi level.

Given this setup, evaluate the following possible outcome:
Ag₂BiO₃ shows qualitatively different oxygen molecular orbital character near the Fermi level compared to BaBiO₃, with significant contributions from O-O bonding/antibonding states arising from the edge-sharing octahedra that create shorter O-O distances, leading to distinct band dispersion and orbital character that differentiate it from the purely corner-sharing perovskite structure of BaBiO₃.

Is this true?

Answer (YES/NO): NO